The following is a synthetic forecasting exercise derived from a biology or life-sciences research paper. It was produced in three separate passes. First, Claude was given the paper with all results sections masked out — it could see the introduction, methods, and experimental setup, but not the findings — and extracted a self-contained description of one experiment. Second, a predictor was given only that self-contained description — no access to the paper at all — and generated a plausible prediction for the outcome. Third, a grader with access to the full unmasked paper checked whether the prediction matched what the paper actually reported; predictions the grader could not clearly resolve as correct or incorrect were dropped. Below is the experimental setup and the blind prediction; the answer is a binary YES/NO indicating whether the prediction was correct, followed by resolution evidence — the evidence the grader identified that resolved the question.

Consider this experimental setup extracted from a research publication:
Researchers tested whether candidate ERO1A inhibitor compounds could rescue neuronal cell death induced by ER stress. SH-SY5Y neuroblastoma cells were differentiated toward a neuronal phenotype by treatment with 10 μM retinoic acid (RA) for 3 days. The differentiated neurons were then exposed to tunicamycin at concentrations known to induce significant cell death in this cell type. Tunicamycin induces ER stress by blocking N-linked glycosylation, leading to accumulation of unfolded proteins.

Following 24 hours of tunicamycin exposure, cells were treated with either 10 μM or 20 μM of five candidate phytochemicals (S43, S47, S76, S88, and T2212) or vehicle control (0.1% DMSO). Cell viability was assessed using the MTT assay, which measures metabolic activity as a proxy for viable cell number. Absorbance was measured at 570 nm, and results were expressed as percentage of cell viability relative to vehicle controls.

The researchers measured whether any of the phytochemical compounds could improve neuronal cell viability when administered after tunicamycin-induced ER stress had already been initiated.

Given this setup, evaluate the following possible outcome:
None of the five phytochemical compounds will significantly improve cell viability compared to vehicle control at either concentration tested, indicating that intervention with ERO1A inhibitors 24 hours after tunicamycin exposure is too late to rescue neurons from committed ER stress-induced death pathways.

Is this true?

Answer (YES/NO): NO